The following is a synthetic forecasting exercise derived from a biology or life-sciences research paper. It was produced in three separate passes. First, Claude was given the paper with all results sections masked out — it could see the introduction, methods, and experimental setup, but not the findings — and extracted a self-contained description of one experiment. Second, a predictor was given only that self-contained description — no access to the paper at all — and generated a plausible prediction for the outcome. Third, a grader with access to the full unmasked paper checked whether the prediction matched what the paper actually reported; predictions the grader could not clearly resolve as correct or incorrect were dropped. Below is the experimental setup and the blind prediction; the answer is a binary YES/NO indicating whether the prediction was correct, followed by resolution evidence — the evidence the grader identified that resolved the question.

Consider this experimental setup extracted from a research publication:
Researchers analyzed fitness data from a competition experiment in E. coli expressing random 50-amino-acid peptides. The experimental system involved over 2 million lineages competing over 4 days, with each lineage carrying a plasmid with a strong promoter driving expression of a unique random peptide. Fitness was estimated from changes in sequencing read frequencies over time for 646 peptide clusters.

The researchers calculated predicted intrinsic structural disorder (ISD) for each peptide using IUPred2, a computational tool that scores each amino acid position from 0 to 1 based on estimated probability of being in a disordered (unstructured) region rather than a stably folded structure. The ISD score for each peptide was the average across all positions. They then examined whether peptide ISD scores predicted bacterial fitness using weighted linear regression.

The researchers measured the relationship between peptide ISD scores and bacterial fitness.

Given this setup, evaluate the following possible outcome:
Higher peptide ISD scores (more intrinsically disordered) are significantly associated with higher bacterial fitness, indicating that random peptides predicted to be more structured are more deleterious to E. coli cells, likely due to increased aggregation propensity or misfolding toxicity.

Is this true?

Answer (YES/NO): YES